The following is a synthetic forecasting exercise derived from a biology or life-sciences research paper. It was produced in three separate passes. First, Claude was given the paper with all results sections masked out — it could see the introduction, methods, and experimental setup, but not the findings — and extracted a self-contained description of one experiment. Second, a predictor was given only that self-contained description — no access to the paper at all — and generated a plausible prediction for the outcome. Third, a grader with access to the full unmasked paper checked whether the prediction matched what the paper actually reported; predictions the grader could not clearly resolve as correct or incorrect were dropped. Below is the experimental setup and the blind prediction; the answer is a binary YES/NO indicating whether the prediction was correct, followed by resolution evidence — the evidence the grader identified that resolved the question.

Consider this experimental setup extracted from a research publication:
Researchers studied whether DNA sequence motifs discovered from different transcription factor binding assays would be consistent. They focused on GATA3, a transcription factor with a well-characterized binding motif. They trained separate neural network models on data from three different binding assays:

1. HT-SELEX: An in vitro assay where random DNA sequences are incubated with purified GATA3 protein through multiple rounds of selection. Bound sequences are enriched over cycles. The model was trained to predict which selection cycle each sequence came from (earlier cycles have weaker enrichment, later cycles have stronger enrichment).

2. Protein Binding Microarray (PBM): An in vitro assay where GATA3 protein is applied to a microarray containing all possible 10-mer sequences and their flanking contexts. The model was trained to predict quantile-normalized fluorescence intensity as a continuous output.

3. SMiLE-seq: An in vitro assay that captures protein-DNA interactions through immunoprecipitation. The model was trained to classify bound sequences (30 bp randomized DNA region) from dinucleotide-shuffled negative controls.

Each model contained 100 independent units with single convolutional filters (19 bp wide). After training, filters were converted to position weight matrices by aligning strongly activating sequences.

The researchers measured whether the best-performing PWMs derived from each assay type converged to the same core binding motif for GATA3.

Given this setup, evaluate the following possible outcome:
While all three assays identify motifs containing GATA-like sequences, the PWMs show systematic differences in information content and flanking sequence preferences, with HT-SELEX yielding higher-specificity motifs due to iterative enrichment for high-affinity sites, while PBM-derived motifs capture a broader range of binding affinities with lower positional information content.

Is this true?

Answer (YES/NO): NO